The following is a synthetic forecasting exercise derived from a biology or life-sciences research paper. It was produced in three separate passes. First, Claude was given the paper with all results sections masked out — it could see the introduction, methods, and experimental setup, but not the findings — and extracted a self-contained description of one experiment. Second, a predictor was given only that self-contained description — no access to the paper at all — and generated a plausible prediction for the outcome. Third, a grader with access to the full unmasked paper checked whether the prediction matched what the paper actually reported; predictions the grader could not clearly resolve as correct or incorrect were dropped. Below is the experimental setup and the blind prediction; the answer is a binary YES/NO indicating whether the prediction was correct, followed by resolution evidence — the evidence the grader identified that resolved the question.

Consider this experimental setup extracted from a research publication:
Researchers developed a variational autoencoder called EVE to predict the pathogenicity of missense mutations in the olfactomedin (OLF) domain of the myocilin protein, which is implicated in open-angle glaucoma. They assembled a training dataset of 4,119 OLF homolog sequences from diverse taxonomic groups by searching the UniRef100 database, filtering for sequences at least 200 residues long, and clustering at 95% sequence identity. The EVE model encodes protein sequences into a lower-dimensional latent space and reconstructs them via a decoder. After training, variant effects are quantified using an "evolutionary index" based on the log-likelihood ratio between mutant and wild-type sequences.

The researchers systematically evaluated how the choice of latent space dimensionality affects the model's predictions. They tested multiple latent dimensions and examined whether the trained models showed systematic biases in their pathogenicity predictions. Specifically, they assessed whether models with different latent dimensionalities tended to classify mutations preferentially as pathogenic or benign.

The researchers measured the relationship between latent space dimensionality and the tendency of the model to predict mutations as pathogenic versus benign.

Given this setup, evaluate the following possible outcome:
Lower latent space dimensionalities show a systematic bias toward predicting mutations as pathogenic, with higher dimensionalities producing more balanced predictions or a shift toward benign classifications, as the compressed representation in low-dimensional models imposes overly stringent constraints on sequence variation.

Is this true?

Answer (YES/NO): NO